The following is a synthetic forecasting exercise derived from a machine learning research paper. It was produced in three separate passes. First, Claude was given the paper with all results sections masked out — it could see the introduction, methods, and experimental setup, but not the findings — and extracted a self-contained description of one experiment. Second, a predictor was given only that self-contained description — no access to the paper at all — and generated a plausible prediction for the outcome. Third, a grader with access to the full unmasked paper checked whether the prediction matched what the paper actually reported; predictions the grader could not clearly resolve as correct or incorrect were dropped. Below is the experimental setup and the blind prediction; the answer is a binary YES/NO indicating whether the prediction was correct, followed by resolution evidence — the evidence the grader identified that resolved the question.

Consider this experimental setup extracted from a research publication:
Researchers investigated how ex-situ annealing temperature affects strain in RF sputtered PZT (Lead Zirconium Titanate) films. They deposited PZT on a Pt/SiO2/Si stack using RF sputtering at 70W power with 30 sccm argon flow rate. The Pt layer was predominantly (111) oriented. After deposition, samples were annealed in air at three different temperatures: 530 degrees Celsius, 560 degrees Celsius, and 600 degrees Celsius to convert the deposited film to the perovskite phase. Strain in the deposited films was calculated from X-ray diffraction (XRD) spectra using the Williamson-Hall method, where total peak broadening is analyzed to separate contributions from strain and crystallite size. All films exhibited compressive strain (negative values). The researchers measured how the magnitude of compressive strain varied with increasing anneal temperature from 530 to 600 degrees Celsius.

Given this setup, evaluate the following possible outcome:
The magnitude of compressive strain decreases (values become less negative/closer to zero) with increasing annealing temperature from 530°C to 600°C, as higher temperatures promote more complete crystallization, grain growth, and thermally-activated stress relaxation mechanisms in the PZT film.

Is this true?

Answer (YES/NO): YES